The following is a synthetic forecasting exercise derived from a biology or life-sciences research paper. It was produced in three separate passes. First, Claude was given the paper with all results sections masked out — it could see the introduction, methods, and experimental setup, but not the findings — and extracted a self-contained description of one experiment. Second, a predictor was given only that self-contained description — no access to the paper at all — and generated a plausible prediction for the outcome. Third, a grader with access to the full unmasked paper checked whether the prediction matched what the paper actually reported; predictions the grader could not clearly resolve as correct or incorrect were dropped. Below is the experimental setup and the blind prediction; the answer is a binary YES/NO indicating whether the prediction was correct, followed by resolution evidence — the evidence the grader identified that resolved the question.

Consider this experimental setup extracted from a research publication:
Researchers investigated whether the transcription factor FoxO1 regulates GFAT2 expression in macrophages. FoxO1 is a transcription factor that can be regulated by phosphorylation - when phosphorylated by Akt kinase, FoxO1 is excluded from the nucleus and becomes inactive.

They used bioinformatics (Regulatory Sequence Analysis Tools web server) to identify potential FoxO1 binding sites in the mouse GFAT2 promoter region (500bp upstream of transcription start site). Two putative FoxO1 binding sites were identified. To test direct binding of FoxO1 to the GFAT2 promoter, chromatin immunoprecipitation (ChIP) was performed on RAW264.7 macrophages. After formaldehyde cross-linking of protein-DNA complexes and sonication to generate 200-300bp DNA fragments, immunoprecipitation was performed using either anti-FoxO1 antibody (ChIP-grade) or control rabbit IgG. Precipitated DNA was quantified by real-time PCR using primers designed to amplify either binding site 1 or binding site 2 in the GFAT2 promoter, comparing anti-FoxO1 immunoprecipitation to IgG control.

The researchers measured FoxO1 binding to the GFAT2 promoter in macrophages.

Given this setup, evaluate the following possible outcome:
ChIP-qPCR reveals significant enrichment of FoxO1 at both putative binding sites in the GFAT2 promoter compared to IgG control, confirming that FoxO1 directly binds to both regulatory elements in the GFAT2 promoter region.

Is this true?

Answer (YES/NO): YES